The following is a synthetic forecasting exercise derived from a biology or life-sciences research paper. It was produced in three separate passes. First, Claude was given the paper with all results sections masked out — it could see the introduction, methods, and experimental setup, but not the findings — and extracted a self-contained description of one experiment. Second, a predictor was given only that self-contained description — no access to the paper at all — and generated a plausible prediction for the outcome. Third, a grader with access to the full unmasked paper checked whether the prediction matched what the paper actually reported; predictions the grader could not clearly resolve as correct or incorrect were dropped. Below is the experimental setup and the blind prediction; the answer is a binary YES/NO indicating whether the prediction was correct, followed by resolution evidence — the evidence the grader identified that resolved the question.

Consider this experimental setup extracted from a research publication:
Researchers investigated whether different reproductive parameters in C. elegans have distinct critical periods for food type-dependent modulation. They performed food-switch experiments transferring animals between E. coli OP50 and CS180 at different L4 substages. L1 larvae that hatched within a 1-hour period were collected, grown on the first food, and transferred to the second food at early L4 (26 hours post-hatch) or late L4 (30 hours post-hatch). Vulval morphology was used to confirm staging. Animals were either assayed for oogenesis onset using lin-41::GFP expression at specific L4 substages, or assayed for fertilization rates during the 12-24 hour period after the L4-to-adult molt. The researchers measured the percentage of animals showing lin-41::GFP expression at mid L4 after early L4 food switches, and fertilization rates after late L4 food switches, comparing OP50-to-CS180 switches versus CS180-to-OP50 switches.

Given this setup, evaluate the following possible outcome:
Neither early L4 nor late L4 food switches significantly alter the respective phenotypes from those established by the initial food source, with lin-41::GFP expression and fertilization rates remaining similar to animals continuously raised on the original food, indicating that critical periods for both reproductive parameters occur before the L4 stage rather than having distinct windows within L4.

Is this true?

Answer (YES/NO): NO